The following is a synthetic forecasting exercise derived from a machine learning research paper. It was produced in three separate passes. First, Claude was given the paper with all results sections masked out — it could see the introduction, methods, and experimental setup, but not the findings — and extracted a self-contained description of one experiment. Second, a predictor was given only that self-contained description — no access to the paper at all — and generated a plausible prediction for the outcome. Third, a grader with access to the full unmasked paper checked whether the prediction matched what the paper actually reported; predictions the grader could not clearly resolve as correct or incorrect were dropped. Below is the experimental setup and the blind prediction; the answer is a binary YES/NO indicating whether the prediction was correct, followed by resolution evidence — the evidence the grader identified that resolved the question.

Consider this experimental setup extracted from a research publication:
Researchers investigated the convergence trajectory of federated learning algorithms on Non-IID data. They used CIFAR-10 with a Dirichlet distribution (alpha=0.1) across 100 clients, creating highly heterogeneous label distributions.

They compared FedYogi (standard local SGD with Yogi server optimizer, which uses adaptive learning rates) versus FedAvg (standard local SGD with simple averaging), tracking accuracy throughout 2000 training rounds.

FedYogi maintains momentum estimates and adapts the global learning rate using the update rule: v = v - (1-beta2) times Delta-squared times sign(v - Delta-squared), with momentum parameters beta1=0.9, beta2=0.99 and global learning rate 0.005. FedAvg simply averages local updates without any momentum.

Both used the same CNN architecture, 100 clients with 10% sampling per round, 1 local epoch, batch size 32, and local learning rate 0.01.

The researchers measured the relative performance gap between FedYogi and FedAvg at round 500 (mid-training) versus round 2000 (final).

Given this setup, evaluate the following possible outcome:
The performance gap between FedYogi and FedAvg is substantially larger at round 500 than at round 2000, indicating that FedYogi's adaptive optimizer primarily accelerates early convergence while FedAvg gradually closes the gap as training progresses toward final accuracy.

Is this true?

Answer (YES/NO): YES